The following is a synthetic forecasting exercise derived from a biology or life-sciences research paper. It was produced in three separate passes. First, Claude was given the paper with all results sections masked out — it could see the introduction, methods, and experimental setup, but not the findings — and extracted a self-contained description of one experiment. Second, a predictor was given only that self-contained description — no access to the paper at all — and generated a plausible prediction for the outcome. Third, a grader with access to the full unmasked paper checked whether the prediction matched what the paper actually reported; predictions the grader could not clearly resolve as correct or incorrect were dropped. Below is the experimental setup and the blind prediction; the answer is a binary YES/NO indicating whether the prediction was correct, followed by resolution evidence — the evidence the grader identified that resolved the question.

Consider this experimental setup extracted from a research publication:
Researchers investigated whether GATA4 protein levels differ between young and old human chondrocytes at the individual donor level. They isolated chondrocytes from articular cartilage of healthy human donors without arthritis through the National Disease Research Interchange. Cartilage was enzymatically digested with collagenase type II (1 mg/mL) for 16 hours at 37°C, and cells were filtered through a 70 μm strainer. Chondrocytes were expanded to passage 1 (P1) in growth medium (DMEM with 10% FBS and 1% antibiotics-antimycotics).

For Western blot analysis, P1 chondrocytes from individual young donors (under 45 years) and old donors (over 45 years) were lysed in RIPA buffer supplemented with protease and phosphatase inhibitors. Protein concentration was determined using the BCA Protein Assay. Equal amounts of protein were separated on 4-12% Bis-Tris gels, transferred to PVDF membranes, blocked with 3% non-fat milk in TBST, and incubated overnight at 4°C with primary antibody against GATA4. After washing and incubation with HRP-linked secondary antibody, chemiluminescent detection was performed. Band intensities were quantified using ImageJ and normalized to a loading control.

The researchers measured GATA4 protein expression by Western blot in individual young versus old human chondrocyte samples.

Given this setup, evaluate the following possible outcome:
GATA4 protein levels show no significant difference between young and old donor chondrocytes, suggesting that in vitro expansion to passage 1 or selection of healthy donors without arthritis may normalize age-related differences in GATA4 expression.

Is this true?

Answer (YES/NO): NO